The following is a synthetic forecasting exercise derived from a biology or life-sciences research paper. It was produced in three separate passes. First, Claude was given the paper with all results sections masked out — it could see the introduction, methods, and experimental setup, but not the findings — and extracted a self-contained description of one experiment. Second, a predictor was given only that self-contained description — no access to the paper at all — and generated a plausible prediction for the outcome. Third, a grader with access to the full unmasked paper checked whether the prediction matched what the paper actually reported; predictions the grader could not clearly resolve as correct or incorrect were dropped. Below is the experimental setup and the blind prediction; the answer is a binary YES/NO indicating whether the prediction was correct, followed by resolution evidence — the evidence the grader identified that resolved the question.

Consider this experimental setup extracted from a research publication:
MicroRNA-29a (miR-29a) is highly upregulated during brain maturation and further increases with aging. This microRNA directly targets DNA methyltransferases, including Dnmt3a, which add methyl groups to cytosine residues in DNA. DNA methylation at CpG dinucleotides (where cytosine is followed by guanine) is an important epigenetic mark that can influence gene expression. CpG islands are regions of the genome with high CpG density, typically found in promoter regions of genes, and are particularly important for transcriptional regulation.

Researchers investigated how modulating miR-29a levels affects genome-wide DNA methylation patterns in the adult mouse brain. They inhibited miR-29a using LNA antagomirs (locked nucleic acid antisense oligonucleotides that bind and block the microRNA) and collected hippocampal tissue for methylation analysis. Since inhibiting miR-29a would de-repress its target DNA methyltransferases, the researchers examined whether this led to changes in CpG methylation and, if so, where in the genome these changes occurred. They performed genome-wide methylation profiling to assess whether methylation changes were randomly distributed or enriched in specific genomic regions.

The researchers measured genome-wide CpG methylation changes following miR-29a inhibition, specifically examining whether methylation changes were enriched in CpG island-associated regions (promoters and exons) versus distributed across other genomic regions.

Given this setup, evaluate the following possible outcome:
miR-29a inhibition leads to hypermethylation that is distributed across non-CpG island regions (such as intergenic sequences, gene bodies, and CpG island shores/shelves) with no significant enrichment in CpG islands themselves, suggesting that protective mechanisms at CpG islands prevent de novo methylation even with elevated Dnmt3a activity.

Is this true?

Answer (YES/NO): NO